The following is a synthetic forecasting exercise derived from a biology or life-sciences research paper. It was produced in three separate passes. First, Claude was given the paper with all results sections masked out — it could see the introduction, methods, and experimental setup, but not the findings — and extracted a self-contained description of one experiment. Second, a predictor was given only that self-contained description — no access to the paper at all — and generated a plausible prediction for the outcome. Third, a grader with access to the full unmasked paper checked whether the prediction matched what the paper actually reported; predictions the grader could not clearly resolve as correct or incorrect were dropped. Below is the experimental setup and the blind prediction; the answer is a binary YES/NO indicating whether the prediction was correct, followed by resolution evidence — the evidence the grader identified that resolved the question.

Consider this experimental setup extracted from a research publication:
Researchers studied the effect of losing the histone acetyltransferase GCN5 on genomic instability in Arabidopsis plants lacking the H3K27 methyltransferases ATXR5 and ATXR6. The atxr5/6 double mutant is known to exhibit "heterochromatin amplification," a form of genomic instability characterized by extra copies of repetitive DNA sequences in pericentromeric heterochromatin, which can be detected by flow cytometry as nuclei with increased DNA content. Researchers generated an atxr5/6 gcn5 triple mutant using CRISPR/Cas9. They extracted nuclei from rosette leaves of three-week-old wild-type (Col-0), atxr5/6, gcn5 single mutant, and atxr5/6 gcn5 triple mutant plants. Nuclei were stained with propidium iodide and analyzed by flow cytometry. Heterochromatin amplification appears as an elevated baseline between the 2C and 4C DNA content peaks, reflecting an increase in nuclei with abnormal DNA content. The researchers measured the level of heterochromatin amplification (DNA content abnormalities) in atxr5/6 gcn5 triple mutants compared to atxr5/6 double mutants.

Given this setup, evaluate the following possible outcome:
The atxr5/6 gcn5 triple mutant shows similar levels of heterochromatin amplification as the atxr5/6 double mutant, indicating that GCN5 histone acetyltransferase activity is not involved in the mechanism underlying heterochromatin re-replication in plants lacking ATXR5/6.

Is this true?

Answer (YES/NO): NO